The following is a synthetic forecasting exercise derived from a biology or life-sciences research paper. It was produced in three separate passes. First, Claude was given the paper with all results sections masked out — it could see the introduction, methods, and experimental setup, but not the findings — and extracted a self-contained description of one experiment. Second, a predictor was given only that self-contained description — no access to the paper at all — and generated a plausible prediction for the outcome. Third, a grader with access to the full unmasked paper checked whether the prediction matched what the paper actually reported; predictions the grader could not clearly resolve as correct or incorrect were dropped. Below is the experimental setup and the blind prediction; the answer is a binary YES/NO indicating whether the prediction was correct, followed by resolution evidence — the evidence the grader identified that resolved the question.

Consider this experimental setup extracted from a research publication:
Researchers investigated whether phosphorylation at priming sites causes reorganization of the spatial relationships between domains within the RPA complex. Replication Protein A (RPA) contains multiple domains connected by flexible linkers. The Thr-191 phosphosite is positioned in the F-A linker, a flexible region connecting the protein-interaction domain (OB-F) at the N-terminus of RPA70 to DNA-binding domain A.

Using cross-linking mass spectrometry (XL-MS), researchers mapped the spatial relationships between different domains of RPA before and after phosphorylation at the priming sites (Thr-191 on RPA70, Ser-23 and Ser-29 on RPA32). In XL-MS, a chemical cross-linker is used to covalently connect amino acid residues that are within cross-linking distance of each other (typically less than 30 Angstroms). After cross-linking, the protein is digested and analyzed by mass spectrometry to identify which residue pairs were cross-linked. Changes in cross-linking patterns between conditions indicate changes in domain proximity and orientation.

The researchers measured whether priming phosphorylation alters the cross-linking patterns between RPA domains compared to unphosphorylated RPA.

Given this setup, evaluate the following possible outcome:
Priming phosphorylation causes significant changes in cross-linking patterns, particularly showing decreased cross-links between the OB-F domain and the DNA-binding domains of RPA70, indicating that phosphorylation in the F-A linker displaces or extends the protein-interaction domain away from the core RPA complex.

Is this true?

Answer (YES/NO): YES